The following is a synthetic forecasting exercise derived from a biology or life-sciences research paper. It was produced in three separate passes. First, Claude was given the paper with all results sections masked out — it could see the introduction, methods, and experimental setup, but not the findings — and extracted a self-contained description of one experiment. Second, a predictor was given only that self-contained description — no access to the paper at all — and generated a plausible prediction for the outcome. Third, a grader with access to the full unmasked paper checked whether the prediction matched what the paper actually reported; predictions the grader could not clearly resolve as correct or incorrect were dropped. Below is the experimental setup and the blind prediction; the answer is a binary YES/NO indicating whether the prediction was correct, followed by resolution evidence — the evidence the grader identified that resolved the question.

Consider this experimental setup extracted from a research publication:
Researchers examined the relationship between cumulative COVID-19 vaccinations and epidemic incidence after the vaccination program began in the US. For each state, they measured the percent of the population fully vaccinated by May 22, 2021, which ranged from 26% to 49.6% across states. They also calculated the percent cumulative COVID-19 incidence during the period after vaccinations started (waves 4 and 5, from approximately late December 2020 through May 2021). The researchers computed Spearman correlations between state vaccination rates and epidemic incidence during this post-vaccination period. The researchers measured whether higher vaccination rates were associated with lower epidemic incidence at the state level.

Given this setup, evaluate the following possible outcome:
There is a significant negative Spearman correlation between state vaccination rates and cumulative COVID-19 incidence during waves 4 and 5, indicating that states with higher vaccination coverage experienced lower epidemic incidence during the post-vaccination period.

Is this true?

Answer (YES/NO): NO